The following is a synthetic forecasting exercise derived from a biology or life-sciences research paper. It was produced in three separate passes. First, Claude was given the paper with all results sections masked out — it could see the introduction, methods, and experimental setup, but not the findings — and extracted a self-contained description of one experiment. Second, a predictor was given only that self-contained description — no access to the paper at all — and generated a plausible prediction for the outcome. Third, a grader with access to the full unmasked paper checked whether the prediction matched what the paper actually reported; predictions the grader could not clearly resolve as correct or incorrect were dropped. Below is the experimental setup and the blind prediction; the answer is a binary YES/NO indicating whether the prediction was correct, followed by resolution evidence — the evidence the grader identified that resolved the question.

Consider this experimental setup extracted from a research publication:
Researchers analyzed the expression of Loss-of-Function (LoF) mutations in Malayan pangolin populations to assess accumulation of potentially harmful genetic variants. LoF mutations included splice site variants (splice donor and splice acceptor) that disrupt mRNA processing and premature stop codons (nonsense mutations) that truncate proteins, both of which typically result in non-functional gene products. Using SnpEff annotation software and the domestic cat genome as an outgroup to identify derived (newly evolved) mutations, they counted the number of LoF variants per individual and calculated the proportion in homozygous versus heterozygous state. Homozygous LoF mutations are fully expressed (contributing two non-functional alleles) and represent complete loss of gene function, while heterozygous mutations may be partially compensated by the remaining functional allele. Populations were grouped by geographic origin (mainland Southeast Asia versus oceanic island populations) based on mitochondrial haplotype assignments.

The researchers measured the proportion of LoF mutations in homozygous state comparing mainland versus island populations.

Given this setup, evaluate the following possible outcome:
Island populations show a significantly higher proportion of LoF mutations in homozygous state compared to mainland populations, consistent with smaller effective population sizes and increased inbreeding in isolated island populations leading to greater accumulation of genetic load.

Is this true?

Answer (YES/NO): NO